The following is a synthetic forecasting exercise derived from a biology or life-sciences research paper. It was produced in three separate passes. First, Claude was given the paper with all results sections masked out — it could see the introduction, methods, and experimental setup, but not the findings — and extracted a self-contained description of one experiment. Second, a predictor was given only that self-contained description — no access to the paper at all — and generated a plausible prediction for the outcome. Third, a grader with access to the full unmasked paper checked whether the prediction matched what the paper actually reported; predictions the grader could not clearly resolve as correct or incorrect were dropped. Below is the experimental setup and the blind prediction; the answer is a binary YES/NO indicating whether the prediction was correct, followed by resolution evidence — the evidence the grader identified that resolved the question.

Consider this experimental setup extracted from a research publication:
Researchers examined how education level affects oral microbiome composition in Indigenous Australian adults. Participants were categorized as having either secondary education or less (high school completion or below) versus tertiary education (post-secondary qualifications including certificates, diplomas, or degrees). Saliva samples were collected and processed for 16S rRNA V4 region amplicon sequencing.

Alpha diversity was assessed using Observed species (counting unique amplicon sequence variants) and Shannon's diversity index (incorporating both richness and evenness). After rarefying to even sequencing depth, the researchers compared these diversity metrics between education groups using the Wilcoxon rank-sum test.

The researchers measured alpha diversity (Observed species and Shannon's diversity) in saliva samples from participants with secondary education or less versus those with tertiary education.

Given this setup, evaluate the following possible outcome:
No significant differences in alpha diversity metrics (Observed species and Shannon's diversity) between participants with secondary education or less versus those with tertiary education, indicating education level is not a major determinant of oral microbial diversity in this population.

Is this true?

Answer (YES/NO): NO